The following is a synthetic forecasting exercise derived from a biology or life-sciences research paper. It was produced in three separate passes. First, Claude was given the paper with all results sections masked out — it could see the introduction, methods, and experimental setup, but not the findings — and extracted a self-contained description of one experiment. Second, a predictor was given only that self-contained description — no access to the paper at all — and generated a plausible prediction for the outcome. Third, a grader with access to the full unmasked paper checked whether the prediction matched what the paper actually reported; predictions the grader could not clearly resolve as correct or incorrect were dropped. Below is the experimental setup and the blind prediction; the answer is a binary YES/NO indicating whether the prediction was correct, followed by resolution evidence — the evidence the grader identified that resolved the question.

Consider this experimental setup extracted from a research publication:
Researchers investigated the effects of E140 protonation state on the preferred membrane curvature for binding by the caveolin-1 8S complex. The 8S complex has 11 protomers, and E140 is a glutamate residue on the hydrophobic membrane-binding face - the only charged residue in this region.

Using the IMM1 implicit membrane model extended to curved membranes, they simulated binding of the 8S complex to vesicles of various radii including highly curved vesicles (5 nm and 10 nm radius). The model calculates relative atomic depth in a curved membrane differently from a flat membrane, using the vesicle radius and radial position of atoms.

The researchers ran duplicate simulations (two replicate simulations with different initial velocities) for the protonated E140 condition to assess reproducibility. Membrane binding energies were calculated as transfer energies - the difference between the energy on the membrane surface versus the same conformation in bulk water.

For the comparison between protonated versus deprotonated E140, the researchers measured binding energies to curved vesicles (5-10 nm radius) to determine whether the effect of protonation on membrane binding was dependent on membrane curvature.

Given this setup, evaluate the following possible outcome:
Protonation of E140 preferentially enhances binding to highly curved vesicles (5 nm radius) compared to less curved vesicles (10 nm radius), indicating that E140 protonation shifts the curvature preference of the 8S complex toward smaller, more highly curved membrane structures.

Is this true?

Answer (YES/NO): NO